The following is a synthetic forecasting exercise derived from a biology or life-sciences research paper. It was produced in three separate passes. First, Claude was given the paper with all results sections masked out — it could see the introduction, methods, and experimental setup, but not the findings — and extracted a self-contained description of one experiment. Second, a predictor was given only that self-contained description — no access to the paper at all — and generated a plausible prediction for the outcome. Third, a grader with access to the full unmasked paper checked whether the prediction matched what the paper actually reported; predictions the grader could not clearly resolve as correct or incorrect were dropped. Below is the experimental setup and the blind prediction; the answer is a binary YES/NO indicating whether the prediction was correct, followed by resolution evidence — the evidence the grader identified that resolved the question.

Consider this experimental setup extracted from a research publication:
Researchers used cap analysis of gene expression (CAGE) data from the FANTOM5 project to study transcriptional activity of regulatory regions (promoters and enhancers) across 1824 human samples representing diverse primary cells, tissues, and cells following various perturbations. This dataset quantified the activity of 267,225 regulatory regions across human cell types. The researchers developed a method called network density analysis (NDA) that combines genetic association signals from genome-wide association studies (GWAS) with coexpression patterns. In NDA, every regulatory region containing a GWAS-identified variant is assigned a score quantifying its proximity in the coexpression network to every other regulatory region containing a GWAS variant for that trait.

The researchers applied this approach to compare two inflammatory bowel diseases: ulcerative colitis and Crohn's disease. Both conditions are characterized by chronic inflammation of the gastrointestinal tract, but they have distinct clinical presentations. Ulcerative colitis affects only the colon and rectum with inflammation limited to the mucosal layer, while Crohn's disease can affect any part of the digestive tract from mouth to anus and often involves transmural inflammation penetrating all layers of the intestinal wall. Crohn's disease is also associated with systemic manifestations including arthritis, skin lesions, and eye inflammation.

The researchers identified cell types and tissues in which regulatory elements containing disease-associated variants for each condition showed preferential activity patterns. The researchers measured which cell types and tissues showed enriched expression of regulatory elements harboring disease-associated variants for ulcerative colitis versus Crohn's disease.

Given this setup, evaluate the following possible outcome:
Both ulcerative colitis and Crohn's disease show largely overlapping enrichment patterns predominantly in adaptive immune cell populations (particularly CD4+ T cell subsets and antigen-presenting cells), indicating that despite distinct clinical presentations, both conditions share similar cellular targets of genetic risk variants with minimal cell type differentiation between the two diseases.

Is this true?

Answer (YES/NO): NO